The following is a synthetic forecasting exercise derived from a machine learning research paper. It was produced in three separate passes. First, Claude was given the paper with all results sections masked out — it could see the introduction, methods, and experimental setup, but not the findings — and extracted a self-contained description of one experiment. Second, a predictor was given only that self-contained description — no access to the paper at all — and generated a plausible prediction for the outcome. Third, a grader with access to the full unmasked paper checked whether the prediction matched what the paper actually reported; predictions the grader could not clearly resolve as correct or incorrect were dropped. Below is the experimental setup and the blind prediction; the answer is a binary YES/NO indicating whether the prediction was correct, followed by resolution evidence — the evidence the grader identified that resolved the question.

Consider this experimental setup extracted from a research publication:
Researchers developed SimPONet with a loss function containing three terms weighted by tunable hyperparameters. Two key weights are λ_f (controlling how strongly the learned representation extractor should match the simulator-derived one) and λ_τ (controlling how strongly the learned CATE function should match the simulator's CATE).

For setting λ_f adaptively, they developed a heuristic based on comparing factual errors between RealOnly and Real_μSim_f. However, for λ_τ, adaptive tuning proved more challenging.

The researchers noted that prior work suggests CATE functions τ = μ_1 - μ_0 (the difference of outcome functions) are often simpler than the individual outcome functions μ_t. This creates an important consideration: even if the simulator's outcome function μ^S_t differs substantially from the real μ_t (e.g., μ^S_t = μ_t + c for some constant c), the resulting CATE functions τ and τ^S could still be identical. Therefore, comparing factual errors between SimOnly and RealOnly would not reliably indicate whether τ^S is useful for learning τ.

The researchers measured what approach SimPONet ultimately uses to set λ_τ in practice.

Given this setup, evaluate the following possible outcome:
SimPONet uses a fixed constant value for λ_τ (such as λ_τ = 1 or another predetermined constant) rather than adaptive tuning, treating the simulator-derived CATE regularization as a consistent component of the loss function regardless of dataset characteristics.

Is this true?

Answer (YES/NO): YES